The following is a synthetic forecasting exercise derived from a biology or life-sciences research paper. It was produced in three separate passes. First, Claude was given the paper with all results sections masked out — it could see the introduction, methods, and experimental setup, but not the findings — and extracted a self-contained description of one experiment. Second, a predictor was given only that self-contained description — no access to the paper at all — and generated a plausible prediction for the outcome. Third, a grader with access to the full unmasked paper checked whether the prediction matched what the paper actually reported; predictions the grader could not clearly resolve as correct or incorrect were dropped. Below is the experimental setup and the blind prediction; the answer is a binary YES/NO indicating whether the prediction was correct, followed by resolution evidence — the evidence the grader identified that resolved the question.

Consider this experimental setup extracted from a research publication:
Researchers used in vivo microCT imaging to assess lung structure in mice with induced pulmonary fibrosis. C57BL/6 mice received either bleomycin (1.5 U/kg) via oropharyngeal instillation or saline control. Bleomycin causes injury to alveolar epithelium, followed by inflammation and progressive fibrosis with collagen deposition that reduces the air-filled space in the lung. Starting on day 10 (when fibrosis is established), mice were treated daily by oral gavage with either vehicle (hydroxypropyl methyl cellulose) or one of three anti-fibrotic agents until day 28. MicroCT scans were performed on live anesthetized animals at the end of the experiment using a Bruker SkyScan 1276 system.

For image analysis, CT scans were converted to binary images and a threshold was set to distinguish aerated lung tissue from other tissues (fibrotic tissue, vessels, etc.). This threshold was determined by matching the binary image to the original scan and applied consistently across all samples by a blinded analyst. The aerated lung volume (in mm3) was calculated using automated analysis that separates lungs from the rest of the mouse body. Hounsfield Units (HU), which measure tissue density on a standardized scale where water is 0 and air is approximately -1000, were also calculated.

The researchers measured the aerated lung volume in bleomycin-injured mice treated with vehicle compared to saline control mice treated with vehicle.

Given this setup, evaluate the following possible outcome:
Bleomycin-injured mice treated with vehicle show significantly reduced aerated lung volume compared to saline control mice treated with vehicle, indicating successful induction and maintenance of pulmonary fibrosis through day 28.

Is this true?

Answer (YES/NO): YES